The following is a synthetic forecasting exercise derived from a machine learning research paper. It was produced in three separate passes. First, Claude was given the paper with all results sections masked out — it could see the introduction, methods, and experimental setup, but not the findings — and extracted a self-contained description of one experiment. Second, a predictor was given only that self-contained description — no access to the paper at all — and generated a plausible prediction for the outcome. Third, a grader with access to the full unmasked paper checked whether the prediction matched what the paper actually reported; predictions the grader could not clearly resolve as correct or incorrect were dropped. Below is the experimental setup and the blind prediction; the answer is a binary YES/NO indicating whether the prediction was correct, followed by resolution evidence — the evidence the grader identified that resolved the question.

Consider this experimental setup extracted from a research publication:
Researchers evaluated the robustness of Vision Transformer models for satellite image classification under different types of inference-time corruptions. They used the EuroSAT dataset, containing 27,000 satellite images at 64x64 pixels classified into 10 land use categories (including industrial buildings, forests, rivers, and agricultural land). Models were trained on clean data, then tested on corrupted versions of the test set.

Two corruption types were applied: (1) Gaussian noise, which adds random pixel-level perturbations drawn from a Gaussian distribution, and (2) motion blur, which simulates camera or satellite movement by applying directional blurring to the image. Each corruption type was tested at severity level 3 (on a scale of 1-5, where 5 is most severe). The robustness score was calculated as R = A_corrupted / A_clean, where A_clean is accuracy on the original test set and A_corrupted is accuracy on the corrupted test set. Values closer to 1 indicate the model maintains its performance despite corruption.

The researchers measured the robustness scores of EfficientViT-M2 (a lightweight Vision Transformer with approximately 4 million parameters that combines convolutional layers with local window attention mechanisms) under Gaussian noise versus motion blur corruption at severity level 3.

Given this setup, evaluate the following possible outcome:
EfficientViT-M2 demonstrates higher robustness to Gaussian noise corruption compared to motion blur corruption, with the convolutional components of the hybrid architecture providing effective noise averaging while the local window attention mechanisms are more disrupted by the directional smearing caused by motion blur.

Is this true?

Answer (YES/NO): NO